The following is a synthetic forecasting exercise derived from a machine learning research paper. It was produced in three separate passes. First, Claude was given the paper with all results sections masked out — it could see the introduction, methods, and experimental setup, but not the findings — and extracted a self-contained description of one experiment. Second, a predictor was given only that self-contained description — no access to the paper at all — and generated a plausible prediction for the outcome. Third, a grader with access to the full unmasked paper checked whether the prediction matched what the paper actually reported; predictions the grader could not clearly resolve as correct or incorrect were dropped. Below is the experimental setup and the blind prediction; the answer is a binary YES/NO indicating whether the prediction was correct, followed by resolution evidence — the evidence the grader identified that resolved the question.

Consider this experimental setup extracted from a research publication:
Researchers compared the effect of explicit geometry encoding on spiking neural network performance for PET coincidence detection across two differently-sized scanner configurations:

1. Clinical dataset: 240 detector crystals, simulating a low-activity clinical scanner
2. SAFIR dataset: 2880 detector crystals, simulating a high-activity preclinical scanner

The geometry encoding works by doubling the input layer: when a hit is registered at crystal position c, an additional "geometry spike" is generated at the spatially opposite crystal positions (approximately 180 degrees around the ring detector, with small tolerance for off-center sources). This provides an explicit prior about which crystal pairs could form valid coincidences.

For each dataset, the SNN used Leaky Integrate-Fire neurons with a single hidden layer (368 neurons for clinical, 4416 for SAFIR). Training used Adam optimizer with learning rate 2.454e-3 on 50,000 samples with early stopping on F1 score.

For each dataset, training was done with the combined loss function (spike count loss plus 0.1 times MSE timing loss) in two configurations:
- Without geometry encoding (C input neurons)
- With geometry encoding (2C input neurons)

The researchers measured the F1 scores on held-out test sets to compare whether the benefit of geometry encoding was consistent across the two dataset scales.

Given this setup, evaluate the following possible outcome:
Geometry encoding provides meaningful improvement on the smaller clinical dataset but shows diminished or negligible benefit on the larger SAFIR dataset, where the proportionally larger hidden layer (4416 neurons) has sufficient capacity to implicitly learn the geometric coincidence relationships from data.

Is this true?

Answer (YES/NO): NO